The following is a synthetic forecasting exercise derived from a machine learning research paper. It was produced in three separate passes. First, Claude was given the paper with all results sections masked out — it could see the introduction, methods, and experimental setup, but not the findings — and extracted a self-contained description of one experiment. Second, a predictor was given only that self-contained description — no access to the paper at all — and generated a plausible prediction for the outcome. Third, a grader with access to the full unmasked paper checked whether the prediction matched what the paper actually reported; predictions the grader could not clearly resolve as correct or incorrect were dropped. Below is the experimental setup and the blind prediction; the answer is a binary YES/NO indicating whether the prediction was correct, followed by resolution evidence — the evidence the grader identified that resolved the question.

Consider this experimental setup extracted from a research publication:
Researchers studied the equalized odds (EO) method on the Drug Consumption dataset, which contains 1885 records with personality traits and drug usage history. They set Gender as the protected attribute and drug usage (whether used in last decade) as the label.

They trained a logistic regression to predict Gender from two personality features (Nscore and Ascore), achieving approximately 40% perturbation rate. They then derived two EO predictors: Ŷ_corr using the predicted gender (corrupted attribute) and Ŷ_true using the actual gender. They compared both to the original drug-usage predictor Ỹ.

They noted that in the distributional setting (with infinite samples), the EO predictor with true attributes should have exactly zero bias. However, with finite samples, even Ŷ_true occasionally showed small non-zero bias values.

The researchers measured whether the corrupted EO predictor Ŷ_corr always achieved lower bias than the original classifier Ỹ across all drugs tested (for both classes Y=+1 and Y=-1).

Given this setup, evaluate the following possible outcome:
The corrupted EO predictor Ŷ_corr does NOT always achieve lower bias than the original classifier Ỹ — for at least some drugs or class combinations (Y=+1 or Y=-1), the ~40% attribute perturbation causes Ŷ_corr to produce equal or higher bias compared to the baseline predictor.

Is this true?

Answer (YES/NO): YES